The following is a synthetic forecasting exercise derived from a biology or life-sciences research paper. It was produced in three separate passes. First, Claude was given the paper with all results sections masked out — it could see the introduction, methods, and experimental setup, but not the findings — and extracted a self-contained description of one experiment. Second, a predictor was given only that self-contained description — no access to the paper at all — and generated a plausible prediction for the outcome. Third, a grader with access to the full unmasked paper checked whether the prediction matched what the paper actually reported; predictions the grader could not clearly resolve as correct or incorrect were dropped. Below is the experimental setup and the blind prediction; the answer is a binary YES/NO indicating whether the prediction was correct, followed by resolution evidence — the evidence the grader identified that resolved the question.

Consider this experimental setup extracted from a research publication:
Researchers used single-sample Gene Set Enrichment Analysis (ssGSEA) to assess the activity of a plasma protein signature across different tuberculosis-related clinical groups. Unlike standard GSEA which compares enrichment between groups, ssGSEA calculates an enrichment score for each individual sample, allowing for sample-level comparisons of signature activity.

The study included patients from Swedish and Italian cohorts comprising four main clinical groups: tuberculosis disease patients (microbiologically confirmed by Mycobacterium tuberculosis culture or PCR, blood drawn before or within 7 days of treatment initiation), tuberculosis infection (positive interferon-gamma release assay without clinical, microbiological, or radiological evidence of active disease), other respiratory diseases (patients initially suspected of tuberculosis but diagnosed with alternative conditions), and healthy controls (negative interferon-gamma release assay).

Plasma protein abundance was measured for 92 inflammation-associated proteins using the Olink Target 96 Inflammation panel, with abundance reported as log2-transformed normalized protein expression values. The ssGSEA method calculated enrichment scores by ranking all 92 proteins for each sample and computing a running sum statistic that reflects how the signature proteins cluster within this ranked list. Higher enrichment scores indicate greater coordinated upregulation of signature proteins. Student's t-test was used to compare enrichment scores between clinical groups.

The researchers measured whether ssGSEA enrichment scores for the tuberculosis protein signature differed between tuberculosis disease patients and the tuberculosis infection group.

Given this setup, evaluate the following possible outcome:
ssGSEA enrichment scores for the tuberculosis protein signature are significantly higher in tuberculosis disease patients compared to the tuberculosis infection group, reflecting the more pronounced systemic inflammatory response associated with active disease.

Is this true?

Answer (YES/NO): YES